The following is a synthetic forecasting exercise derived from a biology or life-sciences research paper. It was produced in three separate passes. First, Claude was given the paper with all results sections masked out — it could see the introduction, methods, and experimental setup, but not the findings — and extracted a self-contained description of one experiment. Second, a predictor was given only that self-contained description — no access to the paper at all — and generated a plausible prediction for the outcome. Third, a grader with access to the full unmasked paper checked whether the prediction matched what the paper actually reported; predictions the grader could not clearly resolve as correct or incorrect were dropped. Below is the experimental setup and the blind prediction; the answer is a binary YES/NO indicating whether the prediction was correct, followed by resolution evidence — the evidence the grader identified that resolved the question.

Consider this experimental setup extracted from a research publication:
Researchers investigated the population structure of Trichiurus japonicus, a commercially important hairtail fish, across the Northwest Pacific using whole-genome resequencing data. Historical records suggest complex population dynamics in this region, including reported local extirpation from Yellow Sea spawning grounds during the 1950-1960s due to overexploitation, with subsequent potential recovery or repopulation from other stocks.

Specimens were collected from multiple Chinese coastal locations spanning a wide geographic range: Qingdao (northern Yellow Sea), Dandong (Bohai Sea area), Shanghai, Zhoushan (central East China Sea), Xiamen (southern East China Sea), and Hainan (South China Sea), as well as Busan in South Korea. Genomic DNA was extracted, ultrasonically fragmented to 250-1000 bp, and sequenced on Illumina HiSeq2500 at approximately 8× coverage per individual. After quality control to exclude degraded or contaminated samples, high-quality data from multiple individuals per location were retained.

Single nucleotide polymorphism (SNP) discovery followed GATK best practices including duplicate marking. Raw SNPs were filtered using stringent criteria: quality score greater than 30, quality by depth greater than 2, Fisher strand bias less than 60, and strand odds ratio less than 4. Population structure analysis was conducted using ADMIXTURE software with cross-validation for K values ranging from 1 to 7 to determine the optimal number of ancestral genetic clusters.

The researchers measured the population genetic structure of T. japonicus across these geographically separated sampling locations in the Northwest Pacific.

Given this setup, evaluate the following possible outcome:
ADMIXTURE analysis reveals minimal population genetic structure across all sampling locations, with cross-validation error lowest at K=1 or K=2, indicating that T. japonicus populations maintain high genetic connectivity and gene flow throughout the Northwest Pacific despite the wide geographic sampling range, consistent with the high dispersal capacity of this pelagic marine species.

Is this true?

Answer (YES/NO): YES